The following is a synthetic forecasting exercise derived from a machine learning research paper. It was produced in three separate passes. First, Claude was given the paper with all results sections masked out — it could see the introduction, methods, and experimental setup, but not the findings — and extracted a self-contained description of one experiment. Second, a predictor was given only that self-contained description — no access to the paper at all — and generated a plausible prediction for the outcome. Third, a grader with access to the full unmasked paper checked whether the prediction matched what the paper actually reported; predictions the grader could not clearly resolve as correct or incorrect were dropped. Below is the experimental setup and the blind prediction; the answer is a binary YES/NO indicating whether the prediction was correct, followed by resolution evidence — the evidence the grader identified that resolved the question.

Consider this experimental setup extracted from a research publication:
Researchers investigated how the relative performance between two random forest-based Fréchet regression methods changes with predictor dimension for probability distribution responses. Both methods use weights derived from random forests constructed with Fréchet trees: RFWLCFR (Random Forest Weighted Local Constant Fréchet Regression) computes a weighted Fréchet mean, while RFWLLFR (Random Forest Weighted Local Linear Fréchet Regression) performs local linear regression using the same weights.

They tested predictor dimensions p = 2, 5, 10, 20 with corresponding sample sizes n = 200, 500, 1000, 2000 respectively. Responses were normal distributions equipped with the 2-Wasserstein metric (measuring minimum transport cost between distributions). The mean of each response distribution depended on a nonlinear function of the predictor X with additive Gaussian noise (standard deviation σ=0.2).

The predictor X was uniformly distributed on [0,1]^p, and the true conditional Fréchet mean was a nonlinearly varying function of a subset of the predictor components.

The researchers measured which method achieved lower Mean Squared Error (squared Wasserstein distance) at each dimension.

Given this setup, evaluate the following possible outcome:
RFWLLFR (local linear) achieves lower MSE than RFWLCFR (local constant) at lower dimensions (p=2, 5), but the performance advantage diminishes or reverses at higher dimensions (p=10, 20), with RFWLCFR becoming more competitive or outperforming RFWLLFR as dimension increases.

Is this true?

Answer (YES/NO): YES